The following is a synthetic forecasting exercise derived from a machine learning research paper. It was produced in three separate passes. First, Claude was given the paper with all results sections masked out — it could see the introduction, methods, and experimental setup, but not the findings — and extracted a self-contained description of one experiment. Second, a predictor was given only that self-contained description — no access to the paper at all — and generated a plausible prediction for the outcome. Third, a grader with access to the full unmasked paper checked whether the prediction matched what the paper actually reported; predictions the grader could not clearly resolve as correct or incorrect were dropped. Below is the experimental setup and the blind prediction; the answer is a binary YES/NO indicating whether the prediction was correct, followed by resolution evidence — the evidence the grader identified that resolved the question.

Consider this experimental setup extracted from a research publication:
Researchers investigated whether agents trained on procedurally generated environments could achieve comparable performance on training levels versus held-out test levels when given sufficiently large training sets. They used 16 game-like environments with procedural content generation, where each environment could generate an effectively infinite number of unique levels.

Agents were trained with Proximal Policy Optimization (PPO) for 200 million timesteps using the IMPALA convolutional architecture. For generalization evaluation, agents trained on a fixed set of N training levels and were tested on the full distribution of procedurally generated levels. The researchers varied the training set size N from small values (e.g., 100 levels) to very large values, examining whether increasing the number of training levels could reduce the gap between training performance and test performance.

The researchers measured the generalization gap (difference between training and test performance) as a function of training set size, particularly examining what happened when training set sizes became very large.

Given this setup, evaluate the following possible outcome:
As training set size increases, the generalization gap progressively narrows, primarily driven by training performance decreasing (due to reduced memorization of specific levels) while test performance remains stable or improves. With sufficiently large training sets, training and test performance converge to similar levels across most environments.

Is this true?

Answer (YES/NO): NO